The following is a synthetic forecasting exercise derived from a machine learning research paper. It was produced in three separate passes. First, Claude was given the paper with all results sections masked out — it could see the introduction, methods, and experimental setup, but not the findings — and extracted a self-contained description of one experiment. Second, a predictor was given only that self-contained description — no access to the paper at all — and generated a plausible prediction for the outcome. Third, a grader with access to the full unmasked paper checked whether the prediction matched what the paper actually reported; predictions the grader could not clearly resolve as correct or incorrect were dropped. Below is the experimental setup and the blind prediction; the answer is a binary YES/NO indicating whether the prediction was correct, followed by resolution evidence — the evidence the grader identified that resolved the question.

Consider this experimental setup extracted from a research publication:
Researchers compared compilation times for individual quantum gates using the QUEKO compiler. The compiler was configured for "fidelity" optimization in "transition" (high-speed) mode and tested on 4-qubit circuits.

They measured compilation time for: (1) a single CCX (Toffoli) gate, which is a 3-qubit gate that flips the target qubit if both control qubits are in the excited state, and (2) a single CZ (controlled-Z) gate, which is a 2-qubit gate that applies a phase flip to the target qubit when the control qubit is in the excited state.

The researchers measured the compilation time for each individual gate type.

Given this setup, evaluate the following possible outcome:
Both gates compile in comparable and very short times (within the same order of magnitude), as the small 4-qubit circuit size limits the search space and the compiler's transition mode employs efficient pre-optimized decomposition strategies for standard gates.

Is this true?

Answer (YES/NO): NO